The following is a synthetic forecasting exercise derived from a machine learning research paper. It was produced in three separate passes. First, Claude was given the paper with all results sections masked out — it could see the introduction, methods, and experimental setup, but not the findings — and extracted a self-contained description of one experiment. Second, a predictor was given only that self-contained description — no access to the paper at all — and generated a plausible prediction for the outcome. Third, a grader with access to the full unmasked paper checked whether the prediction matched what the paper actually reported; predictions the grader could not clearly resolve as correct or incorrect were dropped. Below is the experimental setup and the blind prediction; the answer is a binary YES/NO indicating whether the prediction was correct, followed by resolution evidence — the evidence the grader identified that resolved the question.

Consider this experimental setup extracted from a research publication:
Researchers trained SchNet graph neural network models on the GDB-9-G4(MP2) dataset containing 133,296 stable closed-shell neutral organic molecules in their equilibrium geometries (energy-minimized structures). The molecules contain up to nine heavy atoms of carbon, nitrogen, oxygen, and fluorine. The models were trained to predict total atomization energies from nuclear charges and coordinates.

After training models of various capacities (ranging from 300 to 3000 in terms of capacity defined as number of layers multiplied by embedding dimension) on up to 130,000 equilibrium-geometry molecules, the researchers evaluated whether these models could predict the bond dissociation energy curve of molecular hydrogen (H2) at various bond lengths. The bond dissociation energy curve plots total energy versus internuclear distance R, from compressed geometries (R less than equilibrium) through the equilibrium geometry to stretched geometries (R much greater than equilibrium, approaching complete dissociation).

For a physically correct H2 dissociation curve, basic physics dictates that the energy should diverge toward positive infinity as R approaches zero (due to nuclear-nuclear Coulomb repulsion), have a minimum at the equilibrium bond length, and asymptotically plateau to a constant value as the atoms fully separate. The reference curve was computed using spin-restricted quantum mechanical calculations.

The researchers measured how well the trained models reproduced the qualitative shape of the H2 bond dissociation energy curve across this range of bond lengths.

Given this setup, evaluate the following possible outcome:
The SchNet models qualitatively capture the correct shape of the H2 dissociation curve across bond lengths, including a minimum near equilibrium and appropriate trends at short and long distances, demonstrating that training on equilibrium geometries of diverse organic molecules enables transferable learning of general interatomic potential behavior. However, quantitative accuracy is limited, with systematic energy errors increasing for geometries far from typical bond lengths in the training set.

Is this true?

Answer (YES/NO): NO